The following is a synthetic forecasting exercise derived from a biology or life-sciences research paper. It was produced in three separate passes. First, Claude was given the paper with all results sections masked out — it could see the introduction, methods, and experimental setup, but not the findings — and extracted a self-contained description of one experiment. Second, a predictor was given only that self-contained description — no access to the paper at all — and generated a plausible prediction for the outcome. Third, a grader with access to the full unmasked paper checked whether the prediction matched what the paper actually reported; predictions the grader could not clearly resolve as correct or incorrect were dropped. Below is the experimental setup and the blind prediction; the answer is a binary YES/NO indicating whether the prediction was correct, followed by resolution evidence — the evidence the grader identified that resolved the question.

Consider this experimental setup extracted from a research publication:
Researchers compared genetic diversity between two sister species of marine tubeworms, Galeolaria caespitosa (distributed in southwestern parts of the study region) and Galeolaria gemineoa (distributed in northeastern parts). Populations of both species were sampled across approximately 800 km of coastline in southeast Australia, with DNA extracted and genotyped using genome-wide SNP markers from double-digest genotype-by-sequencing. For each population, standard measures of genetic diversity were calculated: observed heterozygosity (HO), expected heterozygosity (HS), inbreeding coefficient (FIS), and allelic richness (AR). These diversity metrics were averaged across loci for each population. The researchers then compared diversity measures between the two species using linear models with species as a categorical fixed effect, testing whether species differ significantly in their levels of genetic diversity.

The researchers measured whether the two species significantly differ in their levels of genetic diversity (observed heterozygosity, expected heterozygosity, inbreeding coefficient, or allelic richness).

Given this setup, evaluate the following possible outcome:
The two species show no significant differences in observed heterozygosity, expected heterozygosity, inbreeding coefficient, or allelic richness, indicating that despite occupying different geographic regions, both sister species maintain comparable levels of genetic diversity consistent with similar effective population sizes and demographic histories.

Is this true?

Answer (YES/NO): NO